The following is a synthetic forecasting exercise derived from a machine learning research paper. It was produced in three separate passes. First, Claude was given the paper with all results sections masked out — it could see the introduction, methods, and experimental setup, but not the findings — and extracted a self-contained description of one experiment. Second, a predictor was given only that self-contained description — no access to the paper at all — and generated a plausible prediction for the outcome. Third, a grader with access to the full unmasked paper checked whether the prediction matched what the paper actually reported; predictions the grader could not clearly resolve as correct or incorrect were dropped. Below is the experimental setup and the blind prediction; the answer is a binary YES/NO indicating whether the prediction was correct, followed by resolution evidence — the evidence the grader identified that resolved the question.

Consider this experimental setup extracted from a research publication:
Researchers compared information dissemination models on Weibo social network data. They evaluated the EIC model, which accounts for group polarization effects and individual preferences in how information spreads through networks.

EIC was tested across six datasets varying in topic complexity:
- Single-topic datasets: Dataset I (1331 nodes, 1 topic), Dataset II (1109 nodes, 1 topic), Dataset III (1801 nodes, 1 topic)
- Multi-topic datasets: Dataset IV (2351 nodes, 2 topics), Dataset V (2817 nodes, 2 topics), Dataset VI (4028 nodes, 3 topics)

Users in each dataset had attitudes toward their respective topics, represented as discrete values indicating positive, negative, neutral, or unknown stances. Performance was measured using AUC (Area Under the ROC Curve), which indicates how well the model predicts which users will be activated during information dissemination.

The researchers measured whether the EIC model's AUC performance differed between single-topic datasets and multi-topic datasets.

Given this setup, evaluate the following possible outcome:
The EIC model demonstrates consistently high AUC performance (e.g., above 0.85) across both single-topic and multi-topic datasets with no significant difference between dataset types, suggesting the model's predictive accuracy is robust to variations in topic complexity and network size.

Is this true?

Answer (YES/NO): NO